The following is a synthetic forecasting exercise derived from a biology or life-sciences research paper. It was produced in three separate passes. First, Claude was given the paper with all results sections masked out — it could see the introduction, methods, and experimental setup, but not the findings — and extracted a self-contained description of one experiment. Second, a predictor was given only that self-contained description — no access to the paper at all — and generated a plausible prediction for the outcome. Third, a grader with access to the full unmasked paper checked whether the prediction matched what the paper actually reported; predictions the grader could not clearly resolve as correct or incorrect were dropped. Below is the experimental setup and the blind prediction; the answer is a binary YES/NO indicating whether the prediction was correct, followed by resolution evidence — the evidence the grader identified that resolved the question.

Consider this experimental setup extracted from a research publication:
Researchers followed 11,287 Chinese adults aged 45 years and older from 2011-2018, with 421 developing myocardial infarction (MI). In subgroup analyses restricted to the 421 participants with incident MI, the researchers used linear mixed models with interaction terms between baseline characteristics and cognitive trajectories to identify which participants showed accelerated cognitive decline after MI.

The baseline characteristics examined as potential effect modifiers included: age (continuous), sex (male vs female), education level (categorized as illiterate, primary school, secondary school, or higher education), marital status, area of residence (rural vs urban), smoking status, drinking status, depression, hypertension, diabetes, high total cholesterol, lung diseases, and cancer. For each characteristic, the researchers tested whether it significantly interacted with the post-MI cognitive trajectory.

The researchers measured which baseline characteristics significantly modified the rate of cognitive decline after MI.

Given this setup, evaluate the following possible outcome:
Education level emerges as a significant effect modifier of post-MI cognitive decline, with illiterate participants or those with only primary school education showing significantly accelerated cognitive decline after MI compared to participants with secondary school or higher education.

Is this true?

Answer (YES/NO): NO